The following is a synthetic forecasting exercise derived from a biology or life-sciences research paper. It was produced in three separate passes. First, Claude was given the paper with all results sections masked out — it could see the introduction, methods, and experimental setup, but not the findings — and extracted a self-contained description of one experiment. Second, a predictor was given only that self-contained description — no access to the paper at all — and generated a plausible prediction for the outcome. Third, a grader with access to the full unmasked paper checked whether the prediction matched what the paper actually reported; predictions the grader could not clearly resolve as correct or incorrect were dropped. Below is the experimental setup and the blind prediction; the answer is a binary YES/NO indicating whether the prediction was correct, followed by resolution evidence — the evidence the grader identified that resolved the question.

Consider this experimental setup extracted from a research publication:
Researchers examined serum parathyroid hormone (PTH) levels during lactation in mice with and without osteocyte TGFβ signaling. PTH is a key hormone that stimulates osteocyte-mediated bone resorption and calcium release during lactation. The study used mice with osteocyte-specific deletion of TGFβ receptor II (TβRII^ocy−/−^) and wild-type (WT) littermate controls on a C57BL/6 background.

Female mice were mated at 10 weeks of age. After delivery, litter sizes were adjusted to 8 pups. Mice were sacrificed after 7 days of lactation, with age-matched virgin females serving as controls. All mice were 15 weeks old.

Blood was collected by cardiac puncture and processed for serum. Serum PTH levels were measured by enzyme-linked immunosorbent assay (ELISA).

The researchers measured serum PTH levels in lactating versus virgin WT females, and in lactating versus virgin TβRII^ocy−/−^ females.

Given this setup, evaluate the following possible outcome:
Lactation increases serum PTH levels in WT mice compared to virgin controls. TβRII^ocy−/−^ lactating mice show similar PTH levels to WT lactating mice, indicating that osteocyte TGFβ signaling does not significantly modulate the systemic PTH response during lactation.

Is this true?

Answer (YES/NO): NO